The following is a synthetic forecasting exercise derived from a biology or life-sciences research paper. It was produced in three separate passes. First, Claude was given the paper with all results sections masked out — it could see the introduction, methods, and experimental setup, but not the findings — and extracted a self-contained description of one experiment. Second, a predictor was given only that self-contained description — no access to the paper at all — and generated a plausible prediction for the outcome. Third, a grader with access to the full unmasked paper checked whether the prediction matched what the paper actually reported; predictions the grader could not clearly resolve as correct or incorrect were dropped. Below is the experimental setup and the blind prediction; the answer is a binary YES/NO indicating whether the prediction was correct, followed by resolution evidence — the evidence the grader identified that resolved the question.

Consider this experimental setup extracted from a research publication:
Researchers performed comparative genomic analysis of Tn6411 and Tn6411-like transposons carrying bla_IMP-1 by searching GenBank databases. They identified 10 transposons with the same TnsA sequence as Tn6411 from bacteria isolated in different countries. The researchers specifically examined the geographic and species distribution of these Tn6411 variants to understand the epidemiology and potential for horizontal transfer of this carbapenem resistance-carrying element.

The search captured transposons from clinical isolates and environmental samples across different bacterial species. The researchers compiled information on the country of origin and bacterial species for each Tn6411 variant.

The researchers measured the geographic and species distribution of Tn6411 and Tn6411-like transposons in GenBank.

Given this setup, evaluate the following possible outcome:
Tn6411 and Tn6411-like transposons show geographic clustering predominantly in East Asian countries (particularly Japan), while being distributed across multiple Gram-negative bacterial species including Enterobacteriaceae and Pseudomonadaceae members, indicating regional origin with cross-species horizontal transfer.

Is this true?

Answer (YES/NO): NO